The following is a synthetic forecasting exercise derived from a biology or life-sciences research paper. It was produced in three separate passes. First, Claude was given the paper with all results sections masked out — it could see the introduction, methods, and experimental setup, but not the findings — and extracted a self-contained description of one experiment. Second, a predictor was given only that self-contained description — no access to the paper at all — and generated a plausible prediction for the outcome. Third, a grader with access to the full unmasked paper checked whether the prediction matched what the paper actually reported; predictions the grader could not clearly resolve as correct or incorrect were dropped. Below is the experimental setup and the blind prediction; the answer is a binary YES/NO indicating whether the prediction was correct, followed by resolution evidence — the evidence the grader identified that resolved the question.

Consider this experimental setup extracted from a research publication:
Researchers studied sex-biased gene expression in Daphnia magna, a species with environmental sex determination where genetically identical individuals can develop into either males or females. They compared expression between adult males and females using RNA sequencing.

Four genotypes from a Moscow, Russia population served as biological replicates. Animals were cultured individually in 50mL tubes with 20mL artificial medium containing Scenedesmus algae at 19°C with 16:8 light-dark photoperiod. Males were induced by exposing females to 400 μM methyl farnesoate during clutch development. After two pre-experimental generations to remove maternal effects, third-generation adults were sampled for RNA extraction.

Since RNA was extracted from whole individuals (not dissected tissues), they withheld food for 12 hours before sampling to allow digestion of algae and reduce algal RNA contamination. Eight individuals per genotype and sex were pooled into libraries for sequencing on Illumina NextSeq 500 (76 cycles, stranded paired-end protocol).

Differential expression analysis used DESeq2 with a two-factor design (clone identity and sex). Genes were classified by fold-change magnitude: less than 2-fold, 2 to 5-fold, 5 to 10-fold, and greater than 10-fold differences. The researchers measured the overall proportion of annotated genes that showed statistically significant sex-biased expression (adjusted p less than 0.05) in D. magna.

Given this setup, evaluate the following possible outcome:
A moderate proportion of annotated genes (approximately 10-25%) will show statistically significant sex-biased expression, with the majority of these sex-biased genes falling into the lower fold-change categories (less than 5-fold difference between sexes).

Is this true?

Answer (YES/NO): NO